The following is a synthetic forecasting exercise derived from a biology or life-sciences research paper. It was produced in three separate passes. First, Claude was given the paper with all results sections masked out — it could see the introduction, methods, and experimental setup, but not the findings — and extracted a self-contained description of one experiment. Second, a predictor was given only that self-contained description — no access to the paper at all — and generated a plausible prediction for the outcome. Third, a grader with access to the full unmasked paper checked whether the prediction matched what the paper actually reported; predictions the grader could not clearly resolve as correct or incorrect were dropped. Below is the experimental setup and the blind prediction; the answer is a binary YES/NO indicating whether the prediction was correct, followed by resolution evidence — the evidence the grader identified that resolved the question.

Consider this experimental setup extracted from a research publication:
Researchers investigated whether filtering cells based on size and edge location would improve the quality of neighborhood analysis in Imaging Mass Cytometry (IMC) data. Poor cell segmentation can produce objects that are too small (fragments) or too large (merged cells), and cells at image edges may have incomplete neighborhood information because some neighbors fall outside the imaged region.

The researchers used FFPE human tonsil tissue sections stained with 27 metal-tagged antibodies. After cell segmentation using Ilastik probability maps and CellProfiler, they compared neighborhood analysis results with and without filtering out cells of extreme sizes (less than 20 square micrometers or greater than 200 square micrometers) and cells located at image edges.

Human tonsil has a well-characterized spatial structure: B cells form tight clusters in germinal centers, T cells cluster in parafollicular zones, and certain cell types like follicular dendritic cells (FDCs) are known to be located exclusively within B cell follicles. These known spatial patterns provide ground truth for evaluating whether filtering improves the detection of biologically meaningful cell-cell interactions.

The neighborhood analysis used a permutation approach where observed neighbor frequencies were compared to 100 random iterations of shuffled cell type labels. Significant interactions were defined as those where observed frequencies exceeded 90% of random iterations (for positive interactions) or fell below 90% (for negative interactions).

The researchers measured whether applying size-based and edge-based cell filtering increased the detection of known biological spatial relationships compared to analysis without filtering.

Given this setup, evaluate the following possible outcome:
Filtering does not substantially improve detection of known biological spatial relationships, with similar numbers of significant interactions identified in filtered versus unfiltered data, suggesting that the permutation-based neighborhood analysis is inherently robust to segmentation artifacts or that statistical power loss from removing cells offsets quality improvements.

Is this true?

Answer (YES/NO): NO